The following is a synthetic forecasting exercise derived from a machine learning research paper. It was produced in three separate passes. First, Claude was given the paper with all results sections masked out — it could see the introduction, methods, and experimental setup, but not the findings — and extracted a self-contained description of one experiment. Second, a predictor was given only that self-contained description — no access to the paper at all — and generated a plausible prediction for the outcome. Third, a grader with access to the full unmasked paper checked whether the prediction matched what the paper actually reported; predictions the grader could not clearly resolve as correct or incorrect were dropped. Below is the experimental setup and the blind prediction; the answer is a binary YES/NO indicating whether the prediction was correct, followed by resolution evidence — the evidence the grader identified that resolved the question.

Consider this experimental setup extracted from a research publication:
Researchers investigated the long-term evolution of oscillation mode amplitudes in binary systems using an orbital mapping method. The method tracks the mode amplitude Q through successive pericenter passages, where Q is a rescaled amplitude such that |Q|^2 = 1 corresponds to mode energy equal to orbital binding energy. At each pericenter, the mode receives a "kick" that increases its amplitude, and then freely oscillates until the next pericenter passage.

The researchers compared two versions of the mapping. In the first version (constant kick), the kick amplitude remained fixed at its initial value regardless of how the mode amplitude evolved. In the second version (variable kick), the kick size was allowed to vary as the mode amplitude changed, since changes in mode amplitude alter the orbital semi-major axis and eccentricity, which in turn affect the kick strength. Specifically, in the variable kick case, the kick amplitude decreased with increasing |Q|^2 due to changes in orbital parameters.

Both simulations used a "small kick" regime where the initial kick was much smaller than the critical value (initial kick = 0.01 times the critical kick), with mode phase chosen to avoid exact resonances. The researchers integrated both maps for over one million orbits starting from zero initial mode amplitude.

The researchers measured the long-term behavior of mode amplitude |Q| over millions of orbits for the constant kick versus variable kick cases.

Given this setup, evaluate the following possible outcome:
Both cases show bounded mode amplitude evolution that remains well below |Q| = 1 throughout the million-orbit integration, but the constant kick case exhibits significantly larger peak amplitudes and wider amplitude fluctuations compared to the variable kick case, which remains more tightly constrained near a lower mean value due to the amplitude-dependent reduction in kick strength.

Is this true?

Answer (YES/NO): NO